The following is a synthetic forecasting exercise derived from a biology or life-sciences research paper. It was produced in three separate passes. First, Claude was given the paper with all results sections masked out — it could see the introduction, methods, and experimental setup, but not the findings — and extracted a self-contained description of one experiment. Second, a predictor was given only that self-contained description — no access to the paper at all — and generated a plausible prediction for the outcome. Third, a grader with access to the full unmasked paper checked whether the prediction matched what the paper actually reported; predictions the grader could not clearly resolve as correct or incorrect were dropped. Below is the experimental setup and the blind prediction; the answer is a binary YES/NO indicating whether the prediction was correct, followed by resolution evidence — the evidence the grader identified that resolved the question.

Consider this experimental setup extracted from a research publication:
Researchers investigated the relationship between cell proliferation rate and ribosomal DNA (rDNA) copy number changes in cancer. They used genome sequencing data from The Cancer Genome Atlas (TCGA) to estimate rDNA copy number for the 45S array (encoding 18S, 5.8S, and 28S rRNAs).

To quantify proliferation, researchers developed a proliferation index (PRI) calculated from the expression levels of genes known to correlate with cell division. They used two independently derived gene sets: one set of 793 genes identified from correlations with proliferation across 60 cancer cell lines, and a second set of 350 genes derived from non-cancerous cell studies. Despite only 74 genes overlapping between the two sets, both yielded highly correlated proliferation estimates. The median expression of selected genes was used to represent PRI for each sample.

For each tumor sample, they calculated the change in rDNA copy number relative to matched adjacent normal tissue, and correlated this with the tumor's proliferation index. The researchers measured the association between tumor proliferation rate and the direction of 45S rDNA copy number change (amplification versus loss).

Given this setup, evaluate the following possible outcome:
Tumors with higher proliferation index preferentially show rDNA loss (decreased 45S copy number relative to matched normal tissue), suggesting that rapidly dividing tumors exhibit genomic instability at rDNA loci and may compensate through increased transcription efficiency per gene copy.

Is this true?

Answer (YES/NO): YES